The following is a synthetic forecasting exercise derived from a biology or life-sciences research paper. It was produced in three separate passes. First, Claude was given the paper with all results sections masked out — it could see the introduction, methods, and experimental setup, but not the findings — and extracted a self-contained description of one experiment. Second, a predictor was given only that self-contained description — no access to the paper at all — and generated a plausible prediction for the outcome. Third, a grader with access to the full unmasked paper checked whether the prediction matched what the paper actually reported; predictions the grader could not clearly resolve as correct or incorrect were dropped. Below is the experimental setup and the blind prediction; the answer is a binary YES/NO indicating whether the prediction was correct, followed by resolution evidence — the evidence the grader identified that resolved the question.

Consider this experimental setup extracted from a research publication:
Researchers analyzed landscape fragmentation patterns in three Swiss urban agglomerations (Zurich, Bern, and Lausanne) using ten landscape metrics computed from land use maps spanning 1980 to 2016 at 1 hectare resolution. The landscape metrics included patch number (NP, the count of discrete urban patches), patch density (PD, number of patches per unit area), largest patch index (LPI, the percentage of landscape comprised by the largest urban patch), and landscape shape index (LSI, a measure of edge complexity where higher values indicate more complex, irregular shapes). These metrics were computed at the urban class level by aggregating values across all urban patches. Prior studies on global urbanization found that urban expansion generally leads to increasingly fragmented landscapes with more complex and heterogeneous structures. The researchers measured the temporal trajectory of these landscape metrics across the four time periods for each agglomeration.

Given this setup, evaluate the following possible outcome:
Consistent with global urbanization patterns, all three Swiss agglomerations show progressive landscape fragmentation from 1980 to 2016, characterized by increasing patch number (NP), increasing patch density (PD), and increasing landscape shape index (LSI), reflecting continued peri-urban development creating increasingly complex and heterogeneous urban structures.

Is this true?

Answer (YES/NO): NO